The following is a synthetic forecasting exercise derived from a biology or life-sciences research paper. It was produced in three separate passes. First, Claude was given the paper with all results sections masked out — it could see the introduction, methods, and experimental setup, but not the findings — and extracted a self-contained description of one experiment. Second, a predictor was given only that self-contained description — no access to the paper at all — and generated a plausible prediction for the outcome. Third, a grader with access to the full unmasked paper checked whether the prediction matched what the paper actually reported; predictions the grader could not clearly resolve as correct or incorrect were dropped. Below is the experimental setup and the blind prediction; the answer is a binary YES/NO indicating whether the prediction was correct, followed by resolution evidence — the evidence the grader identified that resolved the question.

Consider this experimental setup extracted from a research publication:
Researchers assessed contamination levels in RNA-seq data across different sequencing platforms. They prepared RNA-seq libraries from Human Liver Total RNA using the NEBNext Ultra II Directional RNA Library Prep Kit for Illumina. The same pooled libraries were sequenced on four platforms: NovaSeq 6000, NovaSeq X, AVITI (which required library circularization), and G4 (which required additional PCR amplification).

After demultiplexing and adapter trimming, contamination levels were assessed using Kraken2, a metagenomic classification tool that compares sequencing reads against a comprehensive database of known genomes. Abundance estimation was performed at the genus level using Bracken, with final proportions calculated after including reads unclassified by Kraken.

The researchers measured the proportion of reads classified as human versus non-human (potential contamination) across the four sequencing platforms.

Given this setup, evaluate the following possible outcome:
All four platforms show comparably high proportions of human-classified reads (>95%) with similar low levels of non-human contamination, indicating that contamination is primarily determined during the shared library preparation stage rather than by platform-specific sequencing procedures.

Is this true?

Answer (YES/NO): NO